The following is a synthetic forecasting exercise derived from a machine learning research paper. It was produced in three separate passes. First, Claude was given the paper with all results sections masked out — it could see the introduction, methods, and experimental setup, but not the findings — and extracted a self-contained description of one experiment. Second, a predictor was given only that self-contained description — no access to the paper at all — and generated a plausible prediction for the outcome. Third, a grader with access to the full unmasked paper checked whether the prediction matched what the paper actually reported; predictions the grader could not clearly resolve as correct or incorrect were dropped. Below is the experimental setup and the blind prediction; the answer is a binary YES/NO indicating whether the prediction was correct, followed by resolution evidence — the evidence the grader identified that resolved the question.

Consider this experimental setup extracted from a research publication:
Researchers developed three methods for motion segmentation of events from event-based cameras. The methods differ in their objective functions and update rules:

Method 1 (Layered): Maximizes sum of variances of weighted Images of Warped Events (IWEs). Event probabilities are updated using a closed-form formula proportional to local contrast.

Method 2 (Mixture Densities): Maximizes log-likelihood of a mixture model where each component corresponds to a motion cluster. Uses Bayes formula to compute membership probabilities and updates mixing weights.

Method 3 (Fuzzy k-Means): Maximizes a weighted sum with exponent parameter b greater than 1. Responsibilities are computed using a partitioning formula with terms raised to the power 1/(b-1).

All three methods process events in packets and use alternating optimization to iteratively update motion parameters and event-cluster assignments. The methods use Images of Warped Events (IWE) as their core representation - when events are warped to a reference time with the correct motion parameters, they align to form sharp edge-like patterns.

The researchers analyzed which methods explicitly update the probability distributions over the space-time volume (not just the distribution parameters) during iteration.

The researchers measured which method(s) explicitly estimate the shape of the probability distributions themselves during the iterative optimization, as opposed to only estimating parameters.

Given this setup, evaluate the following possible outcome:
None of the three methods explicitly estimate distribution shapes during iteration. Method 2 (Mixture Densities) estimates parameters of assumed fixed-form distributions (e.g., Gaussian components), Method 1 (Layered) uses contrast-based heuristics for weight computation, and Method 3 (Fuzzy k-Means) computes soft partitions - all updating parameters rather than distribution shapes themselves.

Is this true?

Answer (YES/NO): NO